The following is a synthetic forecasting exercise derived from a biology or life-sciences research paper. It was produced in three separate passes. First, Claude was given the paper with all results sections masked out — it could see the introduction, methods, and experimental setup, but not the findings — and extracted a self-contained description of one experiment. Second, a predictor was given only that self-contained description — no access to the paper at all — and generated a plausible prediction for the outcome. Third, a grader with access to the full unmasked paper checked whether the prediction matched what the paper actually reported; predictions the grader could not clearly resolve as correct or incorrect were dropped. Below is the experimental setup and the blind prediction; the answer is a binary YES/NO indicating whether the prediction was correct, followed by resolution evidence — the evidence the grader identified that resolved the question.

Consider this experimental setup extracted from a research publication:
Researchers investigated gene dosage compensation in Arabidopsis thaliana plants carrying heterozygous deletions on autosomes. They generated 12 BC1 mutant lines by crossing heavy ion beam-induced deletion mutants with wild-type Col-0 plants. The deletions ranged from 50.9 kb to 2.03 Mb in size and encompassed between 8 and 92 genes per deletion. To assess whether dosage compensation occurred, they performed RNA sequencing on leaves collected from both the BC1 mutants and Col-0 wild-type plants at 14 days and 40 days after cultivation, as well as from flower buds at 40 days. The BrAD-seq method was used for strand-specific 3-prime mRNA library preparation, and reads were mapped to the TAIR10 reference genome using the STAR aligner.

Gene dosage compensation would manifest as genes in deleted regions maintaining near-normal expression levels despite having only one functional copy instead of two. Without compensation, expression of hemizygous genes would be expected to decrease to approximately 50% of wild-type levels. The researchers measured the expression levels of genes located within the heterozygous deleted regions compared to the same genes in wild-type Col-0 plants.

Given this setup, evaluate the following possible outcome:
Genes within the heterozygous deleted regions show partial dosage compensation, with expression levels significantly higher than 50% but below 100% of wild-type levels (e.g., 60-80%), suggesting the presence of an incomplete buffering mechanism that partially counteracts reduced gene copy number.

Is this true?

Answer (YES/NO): NO